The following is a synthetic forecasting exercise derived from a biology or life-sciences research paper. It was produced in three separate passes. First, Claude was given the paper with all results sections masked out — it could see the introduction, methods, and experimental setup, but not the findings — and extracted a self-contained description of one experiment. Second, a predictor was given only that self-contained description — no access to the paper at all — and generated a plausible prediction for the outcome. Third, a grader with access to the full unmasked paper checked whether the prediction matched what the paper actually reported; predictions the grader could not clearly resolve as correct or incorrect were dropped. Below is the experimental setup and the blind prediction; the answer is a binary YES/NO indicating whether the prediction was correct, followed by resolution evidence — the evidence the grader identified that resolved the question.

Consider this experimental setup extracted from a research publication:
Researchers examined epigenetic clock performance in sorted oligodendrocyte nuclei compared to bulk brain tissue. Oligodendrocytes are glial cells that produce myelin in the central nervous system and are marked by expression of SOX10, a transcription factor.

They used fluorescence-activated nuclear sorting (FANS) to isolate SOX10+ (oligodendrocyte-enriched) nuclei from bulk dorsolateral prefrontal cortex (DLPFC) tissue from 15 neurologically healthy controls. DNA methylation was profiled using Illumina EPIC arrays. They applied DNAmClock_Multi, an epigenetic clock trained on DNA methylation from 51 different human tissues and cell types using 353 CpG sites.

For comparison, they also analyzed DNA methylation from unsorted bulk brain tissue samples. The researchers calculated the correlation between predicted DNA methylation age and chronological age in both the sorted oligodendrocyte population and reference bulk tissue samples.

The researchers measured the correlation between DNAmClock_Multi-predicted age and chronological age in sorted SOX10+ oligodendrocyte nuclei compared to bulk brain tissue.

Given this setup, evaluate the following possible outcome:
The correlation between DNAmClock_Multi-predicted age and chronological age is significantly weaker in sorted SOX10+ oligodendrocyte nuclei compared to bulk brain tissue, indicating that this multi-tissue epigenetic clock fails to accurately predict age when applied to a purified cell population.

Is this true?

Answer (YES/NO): NO